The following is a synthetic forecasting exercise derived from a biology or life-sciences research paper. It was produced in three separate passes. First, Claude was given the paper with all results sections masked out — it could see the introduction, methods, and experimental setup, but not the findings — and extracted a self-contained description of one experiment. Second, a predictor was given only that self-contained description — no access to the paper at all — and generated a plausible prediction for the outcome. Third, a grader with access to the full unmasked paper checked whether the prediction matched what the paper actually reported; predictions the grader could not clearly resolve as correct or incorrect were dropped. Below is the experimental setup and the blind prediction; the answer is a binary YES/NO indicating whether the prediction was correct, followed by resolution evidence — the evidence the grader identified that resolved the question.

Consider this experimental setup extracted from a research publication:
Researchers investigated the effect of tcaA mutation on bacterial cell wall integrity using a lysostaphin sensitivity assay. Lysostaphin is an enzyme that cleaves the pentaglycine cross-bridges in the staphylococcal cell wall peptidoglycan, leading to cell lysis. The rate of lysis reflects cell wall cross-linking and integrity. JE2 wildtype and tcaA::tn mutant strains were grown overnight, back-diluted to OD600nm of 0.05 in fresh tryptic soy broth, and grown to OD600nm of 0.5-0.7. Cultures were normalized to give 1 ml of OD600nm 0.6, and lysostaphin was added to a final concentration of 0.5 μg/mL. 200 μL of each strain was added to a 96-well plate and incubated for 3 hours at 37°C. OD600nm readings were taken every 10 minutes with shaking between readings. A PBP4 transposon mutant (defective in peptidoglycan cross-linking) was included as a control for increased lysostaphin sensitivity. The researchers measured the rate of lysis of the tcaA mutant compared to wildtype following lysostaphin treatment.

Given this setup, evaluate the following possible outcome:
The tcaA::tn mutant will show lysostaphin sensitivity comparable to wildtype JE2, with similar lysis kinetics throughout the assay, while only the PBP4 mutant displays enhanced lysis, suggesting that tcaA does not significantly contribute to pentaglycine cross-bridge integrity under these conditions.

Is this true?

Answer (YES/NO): NO